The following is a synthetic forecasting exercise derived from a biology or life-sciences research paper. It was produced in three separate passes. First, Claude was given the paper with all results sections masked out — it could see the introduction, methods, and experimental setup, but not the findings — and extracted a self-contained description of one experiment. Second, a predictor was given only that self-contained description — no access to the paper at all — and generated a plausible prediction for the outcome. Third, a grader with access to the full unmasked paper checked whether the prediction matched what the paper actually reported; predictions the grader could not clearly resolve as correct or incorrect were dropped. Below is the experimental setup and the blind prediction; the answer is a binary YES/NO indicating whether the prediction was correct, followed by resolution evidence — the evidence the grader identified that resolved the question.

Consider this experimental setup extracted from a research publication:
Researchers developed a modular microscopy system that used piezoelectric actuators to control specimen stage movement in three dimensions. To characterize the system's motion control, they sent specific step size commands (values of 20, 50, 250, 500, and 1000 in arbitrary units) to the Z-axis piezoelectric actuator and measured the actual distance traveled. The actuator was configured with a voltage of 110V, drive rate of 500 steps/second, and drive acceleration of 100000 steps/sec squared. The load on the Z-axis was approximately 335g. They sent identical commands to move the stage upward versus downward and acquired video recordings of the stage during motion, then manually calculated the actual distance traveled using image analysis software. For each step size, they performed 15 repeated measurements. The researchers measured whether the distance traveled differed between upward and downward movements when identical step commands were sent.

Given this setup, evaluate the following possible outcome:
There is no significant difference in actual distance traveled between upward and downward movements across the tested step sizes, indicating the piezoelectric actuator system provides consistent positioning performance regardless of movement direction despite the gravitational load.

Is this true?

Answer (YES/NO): NO